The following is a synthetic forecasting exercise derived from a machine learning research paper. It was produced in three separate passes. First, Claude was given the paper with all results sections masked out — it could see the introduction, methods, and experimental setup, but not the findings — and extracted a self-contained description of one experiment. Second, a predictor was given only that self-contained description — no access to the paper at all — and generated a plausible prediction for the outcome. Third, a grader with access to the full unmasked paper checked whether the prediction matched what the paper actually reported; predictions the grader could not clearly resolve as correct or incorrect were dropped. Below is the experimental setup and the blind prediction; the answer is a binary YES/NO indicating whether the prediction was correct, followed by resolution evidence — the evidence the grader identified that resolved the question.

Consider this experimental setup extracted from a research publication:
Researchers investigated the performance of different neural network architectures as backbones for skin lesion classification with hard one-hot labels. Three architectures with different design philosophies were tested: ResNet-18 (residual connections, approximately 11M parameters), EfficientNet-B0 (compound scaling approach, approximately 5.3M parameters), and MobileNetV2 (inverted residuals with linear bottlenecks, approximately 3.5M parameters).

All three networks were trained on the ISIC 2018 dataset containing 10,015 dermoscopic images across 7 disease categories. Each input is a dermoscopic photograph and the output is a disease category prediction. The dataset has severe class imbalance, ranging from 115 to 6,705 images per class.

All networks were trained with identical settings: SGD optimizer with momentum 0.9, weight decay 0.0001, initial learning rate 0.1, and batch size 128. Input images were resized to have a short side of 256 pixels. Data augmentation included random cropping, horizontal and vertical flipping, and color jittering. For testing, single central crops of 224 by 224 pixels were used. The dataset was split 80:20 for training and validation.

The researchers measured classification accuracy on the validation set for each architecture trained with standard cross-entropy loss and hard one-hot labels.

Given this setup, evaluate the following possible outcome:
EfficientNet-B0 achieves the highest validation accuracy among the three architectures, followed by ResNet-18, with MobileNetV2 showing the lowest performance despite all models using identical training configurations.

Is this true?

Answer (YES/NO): NO